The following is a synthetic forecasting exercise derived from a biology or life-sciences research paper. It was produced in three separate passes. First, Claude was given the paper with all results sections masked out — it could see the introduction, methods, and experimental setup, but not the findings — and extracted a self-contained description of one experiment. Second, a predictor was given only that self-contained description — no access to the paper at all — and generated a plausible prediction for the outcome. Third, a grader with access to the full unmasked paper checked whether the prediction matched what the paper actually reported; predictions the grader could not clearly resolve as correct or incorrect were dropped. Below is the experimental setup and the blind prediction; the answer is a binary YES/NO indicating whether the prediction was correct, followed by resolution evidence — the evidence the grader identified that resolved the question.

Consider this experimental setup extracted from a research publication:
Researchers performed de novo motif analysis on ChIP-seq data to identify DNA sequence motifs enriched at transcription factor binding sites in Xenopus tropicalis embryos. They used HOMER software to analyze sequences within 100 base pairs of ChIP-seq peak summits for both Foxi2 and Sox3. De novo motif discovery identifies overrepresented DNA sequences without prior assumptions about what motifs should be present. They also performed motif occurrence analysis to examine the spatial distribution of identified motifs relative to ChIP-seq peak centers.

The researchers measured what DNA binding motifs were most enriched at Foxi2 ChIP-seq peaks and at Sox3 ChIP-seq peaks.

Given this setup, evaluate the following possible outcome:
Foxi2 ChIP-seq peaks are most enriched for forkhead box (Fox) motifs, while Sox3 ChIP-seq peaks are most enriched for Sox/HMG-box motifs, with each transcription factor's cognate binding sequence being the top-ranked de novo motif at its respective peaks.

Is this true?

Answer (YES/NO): NO